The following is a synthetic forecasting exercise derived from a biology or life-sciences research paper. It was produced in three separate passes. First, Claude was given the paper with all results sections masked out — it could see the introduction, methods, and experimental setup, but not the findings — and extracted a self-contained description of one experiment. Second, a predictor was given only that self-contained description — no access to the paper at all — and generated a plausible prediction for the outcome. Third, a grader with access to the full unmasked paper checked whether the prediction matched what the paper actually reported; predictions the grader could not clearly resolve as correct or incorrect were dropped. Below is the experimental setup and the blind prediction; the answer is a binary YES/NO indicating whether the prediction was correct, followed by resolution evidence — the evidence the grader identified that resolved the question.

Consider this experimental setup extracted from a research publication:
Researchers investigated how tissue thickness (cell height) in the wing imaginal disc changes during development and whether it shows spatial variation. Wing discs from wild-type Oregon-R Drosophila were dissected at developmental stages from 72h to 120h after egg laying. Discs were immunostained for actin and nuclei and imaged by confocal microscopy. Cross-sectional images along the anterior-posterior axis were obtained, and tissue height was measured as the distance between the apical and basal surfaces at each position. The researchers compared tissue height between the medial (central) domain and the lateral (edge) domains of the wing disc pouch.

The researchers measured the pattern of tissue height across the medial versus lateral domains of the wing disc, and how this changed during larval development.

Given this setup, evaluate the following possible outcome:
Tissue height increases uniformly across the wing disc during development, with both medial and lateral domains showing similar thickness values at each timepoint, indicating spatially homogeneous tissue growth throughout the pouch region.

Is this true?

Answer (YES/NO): NO